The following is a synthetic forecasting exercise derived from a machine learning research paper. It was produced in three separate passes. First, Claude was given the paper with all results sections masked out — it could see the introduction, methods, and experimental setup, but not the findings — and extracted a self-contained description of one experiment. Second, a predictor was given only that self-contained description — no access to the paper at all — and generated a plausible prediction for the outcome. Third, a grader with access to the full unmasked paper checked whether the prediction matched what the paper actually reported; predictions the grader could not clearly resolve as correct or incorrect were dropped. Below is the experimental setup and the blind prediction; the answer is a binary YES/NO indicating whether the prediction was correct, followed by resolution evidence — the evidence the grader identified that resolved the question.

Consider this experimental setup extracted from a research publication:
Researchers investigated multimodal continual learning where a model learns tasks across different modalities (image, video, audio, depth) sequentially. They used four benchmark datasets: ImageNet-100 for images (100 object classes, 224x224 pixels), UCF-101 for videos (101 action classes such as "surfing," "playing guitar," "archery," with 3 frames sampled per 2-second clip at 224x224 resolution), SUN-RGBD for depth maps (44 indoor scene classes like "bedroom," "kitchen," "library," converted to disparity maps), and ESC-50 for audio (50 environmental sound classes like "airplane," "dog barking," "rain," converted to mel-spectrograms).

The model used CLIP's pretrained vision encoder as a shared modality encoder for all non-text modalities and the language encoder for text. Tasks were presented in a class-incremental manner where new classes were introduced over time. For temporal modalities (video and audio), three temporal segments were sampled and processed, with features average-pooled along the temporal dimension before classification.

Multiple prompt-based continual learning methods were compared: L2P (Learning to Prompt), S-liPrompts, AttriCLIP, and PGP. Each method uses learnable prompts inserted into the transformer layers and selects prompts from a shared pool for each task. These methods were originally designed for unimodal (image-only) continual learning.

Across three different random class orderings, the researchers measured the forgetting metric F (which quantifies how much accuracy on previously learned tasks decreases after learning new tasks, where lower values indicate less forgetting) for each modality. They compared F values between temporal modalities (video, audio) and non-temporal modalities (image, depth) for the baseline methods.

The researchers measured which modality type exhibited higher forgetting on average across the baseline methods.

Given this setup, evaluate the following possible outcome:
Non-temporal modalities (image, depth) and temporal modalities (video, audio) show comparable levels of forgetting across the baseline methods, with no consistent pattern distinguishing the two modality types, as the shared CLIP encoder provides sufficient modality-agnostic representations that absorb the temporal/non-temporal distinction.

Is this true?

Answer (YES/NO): NO